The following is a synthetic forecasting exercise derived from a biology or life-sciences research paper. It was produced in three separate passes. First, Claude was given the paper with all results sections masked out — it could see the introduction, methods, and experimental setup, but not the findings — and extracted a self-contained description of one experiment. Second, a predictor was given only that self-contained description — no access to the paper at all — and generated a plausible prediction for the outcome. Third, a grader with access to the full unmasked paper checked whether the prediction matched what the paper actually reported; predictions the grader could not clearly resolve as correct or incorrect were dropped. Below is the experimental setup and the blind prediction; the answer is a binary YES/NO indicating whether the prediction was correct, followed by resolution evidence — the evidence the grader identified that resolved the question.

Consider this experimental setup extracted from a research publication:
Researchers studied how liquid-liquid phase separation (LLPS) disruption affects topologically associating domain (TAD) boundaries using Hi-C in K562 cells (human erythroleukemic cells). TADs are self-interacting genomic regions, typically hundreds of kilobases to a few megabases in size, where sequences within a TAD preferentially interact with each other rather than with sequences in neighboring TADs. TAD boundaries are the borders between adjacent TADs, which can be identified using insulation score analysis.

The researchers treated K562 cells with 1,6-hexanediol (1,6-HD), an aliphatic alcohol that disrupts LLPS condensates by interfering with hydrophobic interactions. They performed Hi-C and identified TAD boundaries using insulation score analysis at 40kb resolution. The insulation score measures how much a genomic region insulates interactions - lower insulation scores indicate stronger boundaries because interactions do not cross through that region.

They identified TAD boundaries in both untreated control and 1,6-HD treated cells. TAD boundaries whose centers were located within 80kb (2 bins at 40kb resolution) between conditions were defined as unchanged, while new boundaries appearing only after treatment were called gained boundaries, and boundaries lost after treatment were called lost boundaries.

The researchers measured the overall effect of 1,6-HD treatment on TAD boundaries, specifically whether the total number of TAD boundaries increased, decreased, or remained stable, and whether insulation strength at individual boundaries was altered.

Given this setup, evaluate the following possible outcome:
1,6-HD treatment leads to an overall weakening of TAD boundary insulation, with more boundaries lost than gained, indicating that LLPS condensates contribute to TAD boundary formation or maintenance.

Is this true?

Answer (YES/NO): YES